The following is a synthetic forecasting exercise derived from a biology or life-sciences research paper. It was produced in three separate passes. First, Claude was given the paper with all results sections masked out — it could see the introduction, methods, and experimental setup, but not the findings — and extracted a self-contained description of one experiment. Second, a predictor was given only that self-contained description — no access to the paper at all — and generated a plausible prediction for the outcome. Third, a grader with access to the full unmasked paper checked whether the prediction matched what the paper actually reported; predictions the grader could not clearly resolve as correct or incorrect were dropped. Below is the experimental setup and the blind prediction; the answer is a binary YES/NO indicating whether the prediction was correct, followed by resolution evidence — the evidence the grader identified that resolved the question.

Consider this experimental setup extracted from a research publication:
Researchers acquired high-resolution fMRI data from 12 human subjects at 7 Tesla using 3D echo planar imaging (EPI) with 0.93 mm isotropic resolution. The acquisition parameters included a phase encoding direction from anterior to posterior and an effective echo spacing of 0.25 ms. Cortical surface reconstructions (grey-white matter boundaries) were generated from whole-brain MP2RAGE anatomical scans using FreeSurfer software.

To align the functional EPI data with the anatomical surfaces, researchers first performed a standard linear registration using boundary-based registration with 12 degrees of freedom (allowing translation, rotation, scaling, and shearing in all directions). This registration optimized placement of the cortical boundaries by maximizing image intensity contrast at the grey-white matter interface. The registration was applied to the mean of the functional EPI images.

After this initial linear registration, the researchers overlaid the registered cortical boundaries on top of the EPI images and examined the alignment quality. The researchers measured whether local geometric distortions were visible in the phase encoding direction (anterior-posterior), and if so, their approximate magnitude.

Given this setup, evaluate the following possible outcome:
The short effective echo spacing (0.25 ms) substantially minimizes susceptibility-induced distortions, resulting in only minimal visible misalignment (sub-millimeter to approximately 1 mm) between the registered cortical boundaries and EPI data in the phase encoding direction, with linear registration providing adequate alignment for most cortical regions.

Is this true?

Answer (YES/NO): NO